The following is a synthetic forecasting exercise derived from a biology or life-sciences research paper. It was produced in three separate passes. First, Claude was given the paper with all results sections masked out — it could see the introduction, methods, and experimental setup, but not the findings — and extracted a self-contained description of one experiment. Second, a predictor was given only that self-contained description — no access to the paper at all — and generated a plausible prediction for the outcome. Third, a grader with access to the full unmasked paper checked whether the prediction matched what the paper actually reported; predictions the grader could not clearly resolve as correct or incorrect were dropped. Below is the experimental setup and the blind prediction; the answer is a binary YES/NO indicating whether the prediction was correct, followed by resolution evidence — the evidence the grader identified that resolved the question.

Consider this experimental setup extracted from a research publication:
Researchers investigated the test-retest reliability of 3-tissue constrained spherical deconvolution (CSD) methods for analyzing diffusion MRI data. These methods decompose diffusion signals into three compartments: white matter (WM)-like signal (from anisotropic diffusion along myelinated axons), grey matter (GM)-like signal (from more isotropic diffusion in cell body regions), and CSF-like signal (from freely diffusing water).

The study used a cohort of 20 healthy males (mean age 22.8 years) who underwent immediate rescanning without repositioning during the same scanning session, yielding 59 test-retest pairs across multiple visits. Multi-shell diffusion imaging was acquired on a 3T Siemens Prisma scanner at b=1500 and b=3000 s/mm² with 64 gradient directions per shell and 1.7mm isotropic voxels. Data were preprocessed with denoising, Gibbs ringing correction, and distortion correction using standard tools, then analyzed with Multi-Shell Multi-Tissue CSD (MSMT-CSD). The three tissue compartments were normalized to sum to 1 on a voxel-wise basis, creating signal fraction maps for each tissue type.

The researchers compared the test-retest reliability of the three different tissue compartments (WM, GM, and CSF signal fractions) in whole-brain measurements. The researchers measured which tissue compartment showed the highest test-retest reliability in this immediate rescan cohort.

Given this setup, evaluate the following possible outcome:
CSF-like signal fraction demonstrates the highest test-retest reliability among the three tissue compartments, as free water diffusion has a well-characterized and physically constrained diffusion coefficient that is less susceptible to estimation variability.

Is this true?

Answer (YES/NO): YES